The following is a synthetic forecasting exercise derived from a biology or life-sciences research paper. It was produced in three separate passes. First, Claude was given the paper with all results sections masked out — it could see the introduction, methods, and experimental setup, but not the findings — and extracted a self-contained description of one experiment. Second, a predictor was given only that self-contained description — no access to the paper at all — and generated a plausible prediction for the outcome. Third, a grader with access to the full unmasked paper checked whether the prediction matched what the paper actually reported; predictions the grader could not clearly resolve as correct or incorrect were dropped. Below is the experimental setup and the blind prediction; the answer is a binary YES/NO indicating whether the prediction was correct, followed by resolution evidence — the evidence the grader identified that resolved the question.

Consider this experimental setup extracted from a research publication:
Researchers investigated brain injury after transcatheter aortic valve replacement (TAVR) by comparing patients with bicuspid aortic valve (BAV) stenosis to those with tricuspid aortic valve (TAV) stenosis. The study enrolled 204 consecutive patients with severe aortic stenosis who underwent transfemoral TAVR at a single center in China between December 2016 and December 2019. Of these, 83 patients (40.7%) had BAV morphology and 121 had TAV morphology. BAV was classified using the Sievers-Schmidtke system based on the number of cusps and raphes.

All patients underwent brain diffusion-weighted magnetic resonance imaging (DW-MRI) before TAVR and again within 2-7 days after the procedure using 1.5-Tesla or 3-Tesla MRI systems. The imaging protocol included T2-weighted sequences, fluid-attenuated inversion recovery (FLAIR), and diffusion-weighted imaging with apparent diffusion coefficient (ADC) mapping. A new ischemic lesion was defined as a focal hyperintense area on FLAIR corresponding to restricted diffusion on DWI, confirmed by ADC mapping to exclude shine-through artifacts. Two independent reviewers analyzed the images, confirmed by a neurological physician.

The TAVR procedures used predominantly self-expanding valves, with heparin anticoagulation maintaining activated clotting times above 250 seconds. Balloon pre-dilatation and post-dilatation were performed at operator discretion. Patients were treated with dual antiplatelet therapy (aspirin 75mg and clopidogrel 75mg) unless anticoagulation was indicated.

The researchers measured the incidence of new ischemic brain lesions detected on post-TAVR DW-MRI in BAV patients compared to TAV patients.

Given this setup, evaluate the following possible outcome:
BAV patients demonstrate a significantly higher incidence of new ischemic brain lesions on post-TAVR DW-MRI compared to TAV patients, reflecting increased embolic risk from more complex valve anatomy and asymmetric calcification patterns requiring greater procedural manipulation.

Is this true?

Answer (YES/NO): NO